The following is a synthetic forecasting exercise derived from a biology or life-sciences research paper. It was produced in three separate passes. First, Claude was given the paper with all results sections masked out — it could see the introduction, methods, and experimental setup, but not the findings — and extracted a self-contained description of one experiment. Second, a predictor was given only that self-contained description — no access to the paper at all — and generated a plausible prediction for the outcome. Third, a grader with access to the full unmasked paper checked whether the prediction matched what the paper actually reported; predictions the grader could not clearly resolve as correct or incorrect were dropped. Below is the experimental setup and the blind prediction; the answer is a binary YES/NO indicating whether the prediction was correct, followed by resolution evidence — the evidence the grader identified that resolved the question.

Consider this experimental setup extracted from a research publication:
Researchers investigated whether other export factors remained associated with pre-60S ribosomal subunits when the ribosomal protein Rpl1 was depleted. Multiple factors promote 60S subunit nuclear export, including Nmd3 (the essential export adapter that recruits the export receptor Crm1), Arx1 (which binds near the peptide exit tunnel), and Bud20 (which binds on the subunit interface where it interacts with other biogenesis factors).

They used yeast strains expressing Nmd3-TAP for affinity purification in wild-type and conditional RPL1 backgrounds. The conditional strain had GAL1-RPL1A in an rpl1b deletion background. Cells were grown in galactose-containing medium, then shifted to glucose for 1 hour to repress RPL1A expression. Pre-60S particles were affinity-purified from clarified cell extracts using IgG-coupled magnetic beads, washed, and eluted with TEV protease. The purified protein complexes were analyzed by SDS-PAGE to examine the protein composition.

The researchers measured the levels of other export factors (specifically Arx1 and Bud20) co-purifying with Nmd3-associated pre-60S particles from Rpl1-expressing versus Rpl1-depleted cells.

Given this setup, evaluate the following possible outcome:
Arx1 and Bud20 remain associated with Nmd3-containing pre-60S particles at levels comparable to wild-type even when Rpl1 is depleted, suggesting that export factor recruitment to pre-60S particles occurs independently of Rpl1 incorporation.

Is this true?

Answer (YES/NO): YES